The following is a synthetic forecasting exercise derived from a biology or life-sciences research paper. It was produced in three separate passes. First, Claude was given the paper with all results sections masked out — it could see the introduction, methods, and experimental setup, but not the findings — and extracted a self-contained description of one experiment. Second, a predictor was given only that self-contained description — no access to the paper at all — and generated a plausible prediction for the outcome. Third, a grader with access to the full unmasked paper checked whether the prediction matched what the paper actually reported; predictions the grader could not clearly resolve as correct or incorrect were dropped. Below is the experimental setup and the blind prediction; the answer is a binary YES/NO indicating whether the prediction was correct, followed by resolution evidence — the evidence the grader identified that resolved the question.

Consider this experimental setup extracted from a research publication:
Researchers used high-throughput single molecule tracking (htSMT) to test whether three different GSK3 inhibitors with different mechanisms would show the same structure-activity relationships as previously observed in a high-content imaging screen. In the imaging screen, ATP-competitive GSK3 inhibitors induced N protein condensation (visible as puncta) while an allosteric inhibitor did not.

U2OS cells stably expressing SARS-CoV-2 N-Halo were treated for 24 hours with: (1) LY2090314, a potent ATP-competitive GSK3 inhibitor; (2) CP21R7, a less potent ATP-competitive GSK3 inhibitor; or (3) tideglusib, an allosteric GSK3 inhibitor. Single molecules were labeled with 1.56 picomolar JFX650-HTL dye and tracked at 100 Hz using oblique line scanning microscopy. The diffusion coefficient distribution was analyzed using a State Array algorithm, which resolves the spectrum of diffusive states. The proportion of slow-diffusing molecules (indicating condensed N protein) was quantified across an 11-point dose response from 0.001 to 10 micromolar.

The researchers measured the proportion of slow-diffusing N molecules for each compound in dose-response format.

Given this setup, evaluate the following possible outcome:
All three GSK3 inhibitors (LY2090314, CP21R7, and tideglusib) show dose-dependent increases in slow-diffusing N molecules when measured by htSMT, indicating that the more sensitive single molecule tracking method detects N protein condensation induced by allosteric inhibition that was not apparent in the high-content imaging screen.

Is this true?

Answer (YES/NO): NO